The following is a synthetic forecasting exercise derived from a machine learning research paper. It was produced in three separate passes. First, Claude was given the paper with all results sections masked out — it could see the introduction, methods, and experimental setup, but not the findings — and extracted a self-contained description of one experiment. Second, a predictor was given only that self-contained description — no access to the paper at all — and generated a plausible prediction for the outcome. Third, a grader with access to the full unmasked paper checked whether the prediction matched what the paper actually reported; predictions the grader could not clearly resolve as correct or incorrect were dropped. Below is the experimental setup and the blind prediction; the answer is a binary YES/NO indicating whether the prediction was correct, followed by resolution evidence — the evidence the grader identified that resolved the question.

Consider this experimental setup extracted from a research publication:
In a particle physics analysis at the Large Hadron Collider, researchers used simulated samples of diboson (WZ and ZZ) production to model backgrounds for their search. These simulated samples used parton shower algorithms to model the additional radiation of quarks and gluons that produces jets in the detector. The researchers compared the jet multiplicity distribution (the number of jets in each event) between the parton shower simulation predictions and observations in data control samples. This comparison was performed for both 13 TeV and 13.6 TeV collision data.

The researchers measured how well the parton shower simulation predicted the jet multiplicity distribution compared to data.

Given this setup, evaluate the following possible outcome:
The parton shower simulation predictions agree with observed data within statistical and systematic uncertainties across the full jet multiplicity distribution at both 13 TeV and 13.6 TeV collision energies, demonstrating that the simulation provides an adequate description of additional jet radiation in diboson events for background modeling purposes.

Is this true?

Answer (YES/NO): NO